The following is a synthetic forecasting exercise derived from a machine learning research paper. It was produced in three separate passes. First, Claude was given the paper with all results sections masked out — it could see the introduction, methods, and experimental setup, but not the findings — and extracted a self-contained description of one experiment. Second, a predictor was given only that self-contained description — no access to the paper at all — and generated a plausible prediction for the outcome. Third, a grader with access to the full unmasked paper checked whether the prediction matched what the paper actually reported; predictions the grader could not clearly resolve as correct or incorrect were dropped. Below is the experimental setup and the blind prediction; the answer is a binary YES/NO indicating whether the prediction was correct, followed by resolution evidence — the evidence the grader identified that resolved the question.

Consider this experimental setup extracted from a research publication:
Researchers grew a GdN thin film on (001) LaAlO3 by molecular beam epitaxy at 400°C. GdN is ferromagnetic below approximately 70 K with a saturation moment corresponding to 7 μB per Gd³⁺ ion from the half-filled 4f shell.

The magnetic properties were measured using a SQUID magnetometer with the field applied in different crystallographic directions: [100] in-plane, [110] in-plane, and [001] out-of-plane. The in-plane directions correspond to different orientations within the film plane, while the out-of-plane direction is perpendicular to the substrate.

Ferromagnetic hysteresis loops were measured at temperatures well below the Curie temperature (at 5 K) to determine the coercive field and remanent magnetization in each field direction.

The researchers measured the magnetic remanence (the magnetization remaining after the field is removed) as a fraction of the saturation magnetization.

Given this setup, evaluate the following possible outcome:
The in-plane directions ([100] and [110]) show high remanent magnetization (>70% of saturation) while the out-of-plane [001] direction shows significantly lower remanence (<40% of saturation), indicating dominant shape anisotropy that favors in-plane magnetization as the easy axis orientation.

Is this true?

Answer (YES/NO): YES